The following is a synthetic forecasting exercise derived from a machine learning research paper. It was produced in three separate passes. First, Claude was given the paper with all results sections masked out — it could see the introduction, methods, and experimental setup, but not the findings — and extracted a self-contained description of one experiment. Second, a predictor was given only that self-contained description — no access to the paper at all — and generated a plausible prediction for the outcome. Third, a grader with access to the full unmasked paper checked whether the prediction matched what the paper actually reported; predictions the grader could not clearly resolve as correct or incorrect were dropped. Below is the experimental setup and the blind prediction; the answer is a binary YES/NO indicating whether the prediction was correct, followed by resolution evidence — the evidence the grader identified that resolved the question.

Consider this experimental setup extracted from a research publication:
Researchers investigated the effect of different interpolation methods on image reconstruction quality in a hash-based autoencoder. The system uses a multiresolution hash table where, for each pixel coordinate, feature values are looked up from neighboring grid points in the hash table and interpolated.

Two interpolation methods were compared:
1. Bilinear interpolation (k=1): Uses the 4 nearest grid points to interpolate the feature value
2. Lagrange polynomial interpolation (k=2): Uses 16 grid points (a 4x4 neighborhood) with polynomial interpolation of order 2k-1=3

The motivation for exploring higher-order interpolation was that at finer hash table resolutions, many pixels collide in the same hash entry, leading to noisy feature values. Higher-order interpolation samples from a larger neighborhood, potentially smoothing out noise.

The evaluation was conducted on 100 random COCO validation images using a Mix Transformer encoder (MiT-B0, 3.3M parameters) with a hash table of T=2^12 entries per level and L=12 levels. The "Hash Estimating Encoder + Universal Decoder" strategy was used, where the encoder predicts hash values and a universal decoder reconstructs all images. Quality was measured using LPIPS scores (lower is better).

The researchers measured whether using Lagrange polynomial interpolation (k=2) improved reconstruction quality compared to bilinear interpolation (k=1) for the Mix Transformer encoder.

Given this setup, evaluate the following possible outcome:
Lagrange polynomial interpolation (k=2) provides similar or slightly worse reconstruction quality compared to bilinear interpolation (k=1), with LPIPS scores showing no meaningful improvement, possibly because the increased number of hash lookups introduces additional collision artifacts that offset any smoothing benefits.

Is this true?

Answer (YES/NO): YES